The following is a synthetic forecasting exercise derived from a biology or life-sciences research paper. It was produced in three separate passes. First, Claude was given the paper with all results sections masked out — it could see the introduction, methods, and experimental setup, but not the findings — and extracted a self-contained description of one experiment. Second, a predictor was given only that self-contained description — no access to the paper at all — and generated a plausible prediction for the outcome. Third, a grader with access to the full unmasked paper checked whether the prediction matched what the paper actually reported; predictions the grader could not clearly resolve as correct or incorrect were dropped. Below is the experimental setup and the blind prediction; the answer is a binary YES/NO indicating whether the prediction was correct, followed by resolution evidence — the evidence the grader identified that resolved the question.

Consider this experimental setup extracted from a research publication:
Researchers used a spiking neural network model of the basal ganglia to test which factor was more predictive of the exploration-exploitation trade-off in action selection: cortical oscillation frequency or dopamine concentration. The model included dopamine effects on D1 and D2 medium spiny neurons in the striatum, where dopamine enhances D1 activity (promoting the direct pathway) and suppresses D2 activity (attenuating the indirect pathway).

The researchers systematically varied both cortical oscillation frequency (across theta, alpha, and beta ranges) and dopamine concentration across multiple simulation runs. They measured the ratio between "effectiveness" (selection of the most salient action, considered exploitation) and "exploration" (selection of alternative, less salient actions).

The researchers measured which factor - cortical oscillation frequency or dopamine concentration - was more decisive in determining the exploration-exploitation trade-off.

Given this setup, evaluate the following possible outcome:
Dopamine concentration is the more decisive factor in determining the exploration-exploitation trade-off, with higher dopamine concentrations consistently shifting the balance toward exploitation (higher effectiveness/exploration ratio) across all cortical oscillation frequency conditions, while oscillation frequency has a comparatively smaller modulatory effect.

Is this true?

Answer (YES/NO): NO